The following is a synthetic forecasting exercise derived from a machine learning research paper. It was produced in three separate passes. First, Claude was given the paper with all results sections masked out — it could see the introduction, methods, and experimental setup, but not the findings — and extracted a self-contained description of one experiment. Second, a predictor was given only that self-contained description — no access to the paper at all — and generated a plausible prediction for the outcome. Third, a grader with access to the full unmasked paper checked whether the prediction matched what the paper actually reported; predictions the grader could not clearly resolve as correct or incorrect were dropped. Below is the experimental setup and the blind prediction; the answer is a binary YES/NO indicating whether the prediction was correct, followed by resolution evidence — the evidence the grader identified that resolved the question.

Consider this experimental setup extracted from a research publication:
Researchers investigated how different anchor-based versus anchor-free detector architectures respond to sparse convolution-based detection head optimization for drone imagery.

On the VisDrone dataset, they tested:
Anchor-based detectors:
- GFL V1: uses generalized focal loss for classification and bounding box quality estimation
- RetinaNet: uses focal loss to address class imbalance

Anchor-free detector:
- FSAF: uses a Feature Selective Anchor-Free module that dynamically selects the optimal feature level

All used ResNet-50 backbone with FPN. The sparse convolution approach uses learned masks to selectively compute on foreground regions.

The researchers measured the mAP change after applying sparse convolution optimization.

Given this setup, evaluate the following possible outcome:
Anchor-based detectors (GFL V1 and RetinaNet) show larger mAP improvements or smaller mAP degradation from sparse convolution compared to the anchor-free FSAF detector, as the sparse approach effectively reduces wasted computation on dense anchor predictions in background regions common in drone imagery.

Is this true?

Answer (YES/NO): YES